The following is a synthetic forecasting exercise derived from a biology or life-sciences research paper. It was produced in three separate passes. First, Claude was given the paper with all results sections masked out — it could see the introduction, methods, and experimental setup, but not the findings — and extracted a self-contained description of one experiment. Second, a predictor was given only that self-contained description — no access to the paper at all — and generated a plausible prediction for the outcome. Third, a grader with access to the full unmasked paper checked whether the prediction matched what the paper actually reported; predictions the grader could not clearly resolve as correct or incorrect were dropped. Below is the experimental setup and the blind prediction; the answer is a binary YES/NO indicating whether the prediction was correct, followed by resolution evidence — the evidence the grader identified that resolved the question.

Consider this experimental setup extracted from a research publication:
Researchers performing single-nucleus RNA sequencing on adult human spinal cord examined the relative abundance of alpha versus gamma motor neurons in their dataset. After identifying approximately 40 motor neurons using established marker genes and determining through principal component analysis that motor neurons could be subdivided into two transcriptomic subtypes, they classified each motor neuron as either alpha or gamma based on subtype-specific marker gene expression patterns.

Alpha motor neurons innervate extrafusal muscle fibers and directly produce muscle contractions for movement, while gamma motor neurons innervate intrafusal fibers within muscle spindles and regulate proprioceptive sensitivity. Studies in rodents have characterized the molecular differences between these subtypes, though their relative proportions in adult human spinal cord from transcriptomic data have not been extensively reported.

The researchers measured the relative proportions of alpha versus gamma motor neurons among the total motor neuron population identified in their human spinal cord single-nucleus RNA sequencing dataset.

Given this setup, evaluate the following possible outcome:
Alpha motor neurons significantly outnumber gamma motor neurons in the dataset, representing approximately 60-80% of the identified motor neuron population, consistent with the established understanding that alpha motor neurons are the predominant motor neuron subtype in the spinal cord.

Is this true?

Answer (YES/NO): NO